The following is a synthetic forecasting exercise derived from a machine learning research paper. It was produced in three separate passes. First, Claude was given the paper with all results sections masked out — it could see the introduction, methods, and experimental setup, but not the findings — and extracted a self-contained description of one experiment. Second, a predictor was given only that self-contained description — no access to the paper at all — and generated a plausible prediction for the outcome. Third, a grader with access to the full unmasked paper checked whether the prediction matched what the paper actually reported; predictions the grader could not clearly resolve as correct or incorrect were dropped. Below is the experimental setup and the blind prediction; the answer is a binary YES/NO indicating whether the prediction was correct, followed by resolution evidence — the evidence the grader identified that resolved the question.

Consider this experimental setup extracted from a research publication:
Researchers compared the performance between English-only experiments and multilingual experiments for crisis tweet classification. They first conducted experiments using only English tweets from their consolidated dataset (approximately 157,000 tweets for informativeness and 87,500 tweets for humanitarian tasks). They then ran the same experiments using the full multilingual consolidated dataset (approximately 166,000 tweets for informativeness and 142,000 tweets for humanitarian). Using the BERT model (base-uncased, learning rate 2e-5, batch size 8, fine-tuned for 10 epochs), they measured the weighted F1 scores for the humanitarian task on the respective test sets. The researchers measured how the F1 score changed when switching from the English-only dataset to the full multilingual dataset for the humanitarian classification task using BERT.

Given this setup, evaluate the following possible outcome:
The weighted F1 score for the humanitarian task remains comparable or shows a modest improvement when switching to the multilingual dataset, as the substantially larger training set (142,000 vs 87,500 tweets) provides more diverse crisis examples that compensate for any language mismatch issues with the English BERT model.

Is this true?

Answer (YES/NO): NO